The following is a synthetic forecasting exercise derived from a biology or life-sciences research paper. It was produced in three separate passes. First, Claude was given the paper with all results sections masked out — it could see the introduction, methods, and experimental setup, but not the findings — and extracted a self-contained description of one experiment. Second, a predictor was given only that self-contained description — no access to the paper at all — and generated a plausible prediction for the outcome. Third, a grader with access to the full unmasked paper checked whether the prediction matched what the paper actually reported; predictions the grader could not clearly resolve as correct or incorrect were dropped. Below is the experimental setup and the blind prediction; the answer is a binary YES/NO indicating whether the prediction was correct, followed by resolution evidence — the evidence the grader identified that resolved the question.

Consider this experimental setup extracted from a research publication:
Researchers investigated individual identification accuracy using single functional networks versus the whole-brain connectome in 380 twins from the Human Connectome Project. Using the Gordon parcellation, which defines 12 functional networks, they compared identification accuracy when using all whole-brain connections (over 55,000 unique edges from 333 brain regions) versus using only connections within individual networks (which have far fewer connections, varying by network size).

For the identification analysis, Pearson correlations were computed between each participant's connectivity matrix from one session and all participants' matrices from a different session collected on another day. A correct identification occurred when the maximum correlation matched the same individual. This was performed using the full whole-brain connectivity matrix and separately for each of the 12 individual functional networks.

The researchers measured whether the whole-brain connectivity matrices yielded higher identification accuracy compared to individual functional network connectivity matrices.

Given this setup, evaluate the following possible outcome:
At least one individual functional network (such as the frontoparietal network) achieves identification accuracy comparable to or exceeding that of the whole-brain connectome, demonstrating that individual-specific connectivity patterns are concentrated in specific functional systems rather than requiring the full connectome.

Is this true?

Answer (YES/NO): NO